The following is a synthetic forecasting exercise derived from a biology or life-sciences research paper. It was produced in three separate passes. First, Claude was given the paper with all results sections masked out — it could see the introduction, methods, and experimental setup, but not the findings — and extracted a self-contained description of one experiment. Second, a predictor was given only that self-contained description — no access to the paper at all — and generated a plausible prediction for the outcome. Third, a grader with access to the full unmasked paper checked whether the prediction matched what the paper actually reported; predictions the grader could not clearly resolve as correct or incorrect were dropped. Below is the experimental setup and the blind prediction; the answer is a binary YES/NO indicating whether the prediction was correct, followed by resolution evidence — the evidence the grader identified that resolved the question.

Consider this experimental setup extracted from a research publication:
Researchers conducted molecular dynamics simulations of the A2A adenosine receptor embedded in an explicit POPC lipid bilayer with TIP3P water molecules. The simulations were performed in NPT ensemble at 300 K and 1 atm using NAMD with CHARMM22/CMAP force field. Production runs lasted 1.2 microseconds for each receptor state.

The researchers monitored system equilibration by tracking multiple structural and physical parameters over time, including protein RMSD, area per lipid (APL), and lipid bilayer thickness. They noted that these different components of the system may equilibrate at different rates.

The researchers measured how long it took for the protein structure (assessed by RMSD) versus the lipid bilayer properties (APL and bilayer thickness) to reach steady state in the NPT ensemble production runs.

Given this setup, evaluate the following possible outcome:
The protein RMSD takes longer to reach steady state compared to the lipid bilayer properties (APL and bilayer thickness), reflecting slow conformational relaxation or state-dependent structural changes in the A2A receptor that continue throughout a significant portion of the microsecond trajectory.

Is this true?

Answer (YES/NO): NO